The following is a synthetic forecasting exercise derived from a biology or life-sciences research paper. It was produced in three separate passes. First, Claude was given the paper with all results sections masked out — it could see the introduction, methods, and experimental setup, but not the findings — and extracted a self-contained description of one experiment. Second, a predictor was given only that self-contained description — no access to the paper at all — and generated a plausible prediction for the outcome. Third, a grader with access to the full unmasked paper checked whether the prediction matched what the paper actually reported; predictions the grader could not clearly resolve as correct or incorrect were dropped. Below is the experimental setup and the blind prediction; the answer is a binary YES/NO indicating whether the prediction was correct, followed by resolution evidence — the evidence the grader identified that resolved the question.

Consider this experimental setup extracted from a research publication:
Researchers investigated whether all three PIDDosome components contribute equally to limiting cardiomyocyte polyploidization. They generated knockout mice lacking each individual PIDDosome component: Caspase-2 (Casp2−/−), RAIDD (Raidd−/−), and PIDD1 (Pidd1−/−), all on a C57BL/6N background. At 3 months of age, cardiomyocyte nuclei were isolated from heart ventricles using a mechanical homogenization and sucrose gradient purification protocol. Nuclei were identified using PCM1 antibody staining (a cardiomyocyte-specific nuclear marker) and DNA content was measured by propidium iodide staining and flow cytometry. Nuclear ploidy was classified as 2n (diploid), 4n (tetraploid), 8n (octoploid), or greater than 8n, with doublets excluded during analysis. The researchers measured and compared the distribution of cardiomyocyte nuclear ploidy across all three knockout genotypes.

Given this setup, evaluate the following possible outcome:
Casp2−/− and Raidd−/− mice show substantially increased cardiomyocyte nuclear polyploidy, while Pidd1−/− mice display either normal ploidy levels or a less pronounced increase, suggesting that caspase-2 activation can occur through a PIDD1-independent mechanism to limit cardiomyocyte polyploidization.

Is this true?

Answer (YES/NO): NO